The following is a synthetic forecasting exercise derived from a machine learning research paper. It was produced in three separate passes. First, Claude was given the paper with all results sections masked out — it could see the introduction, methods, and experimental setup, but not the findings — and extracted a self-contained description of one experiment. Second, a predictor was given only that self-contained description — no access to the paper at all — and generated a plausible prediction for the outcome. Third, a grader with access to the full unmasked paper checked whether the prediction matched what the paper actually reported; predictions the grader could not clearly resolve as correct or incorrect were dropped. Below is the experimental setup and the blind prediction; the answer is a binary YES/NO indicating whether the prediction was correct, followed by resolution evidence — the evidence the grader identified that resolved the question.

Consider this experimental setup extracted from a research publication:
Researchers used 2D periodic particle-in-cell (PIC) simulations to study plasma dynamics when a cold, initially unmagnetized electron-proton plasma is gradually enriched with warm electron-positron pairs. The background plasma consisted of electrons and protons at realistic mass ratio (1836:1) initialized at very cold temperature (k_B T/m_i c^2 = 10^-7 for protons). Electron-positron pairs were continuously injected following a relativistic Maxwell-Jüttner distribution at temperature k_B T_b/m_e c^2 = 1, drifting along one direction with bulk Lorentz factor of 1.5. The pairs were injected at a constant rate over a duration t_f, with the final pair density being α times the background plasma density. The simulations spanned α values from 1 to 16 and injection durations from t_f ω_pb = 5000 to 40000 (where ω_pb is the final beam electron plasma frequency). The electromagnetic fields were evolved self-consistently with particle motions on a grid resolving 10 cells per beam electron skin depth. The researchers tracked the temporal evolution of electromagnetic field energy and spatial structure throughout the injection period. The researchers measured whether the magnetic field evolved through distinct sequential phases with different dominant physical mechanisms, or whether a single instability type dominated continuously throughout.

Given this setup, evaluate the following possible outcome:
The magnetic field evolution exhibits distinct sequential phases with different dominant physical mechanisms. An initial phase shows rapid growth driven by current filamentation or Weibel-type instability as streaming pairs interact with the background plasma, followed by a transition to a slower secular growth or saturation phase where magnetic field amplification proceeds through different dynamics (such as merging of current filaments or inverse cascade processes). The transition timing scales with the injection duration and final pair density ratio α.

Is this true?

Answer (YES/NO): NO